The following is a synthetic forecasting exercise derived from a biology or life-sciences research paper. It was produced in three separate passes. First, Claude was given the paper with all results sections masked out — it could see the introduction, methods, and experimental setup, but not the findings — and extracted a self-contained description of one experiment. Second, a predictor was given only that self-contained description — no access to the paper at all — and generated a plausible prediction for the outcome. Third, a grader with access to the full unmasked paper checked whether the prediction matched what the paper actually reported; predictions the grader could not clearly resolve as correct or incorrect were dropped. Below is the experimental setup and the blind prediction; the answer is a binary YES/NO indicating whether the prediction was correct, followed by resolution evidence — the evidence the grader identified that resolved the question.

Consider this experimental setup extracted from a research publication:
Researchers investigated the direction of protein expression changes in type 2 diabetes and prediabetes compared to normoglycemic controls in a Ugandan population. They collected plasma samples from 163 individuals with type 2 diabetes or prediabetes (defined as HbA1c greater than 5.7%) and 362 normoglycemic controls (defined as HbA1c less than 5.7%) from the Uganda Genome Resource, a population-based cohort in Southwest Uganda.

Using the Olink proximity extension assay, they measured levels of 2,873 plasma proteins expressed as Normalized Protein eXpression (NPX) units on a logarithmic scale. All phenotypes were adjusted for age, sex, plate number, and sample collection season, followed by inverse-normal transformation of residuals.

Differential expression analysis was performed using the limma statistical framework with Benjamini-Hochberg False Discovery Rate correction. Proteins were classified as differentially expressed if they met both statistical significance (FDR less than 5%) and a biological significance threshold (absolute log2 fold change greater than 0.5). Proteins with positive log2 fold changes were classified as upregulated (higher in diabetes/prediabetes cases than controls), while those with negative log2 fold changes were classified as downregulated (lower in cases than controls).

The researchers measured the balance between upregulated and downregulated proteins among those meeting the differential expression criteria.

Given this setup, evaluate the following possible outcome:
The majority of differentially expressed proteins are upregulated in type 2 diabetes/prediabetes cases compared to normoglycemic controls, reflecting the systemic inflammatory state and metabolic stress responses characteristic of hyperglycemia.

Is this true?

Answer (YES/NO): YES